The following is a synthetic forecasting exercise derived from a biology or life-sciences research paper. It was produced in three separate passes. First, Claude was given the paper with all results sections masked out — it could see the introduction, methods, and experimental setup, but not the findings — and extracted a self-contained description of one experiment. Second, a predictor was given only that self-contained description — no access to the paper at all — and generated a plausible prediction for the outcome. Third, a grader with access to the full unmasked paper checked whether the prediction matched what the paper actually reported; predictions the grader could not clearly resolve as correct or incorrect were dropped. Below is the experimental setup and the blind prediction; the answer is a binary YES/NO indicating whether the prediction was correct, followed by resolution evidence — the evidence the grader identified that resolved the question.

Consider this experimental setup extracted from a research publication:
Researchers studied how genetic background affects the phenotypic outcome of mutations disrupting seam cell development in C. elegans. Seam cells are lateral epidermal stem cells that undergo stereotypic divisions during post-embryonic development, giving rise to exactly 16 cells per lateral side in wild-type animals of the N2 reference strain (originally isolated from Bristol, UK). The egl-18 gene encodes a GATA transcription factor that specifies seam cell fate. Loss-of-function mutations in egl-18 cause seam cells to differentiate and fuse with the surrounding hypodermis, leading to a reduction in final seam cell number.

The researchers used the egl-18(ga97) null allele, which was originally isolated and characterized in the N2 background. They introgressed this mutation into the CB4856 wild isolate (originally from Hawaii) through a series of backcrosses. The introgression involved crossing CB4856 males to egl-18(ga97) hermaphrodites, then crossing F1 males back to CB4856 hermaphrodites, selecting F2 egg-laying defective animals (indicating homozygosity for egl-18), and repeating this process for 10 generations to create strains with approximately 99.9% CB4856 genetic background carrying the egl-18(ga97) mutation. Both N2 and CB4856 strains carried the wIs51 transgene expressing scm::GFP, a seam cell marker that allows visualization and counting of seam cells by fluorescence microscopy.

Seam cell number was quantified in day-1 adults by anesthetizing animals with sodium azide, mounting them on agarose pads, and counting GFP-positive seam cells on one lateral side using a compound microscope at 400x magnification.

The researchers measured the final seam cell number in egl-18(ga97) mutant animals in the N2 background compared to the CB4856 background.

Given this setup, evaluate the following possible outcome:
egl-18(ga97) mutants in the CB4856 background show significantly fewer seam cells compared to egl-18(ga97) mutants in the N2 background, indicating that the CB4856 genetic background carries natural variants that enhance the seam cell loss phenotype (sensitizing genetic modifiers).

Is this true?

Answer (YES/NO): NO